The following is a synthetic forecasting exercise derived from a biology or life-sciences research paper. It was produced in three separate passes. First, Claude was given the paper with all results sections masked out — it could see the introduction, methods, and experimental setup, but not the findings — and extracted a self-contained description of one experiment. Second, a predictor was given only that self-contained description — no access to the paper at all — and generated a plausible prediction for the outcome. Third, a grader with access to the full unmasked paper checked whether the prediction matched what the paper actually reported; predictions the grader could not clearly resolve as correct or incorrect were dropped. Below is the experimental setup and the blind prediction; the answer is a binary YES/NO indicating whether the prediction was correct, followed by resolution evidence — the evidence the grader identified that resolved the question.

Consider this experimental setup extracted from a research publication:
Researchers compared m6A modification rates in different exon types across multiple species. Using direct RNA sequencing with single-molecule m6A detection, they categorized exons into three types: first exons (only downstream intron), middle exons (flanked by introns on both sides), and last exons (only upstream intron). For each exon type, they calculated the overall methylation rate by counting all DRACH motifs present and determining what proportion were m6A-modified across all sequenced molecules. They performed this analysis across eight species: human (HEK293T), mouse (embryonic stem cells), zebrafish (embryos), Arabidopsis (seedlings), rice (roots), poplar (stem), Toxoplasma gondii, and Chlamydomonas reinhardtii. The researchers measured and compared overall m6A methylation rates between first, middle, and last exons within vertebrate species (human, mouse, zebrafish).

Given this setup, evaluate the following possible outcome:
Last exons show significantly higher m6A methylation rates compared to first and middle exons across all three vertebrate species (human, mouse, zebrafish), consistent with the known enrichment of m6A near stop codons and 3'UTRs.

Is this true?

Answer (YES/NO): YES